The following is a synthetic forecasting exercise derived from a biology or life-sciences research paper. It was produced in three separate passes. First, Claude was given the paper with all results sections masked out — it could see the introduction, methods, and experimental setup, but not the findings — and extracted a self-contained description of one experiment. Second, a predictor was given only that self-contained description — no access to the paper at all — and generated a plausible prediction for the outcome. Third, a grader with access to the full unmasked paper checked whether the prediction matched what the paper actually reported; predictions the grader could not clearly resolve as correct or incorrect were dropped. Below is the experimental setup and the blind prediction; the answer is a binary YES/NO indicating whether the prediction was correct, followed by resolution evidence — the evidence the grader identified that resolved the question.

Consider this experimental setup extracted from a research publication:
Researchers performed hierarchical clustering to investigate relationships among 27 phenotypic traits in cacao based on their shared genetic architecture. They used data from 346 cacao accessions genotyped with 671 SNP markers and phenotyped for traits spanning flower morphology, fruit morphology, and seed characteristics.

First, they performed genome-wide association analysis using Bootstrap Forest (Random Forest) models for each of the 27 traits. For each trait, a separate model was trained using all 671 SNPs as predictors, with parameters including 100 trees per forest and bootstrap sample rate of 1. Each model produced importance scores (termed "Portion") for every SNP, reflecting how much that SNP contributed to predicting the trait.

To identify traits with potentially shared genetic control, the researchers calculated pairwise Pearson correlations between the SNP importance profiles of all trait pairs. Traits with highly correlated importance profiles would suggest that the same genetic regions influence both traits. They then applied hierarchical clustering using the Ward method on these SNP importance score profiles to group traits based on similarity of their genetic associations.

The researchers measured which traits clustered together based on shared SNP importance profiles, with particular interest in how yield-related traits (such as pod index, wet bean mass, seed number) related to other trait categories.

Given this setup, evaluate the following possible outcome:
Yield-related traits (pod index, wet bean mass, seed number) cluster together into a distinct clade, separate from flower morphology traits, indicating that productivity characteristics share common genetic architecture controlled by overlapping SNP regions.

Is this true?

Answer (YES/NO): NO